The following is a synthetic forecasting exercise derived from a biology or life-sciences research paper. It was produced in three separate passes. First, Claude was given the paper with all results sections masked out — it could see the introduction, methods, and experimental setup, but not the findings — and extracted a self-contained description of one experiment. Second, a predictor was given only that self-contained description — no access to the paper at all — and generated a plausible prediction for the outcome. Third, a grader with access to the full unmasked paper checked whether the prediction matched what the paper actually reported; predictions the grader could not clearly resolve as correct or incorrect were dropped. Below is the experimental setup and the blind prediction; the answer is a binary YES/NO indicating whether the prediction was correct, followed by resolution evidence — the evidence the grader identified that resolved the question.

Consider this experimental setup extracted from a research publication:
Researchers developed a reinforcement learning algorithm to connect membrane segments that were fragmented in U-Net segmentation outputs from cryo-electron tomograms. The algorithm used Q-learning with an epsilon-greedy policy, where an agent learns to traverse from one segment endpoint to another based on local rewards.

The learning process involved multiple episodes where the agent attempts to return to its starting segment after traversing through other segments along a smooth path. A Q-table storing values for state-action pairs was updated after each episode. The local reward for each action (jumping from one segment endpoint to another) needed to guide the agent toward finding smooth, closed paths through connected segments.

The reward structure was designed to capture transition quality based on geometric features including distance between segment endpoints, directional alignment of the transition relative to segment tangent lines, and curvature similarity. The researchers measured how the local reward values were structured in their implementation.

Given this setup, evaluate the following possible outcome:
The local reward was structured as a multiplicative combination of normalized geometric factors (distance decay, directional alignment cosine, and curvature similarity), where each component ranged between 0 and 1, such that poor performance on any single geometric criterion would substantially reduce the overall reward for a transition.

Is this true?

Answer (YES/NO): NO